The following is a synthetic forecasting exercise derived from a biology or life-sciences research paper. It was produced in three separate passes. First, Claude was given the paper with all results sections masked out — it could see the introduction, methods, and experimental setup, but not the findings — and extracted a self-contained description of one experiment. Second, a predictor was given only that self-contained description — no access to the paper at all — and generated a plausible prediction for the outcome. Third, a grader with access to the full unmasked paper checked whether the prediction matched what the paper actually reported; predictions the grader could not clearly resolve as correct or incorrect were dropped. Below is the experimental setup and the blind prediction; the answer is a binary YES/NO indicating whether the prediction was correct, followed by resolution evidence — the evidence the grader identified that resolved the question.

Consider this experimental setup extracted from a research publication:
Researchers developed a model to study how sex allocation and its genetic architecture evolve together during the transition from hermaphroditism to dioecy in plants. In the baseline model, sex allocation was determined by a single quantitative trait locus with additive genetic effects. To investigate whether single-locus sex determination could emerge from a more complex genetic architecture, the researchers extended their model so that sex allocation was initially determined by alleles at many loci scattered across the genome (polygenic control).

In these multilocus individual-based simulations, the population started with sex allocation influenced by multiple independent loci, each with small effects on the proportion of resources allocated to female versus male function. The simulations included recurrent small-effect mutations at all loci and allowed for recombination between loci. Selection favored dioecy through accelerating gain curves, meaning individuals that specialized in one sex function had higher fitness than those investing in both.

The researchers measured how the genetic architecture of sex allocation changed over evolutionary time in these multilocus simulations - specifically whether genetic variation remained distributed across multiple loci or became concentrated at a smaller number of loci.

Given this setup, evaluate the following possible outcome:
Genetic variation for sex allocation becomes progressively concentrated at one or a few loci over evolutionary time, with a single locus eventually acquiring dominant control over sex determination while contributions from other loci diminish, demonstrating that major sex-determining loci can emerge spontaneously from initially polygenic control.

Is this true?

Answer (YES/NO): YES